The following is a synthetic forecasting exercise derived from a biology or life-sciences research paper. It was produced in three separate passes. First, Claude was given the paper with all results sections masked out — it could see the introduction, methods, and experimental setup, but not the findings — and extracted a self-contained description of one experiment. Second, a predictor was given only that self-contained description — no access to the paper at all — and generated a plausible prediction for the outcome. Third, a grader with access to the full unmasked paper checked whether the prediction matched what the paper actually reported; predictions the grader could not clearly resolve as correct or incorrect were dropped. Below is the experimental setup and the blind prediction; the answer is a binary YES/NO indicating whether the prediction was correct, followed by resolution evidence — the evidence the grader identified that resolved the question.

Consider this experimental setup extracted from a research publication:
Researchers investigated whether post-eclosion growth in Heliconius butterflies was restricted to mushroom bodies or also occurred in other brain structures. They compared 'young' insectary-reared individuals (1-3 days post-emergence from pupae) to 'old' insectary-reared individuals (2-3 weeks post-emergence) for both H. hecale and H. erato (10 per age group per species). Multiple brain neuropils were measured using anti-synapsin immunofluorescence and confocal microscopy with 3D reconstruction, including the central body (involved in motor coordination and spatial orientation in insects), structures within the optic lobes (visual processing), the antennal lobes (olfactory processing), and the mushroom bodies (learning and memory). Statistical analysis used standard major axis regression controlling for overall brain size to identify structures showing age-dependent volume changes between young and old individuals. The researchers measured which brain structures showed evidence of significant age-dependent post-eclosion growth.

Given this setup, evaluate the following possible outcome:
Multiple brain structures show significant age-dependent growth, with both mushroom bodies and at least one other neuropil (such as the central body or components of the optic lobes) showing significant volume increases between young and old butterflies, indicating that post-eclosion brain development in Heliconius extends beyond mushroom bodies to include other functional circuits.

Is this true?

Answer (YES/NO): YES